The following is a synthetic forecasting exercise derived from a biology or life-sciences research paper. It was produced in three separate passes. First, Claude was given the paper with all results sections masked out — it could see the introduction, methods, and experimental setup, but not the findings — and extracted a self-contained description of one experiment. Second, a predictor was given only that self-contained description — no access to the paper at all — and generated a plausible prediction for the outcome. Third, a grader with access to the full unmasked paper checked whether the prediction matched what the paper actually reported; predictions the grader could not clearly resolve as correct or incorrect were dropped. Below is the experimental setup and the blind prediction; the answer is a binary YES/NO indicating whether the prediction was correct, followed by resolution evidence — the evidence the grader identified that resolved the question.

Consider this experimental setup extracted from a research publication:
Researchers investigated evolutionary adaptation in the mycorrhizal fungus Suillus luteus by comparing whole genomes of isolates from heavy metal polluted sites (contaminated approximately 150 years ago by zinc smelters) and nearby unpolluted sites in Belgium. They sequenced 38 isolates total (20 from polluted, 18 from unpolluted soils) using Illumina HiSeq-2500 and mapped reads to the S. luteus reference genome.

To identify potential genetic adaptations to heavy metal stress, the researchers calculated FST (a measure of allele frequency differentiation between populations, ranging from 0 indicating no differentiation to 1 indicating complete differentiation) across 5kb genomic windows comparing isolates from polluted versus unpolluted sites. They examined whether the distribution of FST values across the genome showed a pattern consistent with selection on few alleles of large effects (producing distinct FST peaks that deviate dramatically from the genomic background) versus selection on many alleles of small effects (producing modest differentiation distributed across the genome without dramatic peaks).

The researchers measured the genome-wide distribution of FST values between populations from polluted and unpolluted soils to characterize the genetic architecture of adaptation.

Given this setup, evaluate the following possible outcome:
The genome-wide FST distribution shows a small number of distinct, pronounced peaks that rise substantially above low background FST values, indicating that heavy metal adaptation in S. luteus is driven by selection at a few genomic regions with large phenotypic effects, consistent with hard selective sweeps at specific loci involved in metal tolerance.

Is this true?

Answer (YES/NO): NO